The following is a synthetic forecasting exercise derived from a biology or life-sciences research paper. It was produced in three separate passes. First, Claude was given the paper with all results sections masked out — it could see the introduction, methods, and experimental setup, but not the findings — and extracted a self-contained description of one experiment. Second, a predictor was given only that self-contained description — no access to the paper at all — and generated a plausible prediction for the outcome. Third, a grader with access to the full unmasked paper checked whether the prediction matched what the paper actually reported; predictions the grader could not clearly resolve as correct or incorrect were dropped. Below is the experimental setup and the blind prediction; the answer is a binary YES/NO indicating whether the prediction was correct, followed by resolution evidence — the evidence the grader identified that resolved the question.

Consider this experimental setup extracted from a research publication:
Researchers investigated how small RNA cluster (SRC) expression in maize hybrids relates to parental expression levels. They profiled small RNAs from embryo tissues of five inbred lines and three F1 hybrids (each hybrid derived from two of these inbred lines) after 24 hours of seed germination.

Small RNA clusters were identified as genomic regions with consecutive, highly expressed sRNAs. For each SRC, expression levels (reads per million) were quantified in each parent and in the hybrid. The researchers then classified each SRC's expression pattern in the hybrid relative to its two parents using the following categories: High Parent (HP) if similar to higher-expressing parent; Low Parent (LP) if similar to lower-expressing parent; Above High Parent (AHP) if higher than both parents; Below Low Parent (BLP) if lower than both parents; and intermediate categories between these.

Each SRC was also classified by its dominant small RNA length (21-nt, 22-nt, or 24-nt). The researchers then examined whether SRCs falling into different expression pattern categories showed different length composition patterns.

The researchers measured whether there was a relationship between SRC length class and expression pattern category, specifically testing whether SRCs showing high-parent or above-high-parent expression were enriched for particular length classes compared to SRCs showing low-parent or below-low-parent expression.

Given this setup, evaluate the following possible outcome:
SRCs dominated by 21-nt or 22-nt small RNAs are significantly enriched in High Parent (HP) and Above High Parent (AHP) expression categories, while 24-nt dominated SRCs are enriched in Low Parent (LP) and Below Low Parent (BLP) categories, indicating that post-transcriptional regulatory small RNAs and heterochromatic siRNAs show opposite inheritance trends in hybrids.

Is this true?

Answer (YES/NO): NO